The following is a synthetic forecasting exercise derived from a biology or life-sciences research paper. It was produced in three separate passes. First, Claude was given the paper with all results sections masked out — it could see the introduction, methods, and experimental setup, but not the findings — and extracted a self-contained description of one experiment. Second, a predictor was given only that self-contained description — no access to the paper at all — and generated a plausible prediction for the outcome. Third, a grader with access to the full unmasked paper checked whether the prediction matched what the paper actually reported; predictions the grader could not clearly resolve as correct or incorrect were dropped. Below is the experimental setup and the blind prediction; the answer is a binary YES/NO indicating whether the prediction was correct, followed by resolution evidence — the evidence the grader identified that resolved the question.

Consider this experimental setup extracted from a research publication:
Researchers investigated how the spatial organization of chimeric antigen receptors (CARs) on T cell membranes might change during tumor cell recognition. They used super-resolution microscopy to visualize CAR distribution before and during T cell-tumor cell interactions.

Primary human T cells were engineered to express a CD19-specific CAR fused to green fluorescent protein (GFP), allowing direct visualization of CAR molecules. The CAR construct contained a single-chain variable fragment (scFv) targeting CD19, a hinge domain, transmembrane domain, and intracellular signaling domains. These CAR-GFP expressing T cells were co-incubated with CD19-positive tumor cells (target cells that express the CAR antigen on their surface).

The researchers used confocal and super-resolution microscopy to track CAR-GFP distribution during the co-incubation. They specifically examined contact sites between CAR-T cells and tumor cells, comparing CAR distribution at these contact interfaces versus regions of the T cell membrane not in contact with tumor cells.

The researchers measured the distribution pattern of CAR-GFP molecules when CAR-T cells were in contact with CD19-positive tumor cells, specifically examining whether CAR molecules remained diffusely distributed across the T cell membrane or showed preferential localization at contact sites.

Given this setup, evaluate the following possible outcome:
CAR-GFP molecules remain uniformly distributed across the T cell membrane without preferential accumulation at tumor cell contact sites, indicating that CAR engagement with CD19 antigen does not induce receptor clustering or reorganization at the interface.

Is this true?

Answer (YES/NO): NO